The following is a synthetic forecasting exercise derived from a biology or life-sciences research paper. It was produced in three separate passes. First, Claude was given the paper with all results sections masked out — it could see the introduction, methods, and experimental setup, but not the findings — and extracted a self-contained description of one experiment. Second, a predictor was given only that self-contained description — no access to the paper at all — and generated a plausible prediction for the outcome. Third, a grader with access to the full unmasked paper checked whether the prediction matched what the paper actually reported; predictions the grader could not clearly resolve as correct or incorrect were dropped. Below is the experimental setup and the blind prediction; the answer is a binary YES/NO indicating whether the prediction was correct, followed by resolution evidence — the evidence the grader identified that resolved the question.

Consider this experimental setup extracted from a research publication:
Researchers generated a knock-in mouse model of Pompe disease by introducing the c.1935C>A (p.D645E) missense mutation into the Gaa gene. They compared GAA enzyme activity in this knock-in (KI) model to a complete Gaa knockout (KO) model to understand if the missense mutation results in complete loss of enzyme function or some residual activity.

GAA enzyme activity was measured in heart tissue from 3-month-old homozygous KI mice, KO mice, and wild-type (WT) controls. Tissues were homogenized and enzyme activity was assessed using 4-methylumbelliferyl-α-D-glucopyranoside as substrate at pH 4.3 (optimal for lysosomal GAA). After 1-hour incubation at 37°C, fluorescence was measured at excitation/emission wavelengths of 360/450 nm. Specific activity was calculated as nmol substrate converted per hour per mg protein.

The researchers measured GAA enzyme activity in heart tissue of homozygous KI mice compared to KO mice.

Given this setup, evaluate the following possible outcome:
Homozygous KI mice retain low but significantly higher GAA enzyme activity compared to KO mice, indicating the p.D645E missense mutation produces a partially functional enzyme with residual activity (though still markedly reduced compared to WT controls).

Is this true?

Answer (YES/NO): NO